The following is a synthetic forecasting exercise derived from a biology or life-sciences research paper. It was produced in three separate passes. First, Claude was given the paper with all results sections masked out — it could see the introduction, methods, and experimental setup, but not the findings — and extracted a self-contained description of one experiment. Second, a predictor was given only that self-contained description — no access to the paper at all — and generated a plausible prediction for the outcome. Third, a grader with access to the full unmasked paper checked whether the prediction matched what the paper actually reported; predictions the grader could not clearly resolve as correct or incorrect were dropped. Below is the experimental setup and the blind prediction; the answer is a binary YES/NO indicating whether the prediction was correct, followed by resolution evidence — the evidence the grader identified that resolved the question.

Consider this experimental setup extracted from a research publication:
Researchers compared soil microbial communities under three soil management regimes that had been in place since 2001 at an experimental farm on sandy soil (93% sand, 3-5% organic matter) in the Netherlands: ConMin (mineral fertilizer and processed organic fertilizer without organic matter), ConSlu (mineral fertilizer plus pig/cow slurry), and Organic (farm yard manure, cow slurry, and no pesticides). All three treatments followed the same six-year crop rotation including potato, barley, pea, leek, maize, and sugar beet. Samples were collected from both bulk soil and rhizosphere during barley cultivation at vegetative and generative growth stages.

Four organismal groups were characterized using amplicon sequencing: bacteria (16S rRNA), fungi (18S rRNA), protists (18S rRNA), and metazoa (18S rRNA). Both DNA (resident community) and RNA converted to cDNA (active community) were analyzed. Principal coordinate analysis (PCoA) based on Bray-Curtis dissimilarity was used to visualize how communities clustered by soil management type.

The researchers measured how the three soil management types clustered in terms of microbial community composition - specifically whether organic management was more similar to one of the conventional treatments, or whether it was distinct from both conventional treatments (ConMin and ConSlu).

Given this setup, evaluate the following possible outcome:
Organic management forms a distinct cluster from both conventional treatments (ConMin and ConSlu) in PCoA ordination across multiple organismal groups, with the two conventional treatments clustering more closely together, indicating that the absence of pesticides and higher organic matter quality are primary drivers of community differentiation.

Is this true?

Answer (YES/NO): NO